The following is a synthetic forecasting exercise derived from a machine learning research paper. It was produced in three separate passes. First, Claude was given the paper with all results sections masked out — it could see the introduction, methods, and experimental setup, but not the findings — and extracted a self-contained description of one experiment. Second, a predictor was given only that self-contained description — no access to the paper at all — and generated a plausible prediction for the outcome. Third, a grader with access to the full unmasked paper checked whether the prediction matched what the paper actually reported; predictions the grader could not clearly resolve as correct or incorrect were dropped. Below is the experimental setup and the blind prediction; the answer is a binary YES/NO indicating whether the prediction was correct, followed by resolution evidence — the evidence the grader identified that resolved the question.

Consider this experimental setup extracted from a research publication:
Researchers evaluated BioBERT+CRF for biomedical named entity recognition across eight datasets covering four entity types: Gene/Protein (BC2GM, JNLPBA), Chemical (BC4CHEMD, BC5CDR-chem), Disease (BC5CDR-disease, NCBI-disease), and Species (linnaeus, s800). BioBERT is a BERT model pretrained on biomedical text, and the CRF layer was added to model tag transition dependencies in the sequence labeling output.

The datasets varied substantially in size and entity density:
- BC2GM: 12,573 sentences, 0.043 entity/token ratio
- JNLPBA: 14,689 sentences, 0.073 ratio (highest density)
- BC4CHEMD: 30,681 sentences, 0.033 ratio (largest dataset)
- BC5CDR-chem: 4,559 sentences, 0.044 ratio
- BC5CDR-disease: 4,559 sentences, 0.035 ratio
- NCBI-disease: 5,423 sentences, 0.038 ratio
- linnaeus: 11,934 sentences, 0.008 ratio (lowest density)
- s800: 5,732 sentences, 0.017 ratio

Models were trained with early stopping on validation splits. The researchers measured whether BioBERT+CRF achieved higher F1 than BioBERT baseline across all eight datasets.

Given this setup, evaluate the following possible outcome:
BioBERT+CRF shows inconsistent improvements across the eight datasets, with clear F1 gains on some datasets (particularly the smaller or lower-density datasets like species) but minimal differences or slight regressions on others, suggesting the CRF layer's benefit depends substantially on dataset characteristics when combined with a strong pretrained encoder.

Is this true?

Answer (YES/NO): NO